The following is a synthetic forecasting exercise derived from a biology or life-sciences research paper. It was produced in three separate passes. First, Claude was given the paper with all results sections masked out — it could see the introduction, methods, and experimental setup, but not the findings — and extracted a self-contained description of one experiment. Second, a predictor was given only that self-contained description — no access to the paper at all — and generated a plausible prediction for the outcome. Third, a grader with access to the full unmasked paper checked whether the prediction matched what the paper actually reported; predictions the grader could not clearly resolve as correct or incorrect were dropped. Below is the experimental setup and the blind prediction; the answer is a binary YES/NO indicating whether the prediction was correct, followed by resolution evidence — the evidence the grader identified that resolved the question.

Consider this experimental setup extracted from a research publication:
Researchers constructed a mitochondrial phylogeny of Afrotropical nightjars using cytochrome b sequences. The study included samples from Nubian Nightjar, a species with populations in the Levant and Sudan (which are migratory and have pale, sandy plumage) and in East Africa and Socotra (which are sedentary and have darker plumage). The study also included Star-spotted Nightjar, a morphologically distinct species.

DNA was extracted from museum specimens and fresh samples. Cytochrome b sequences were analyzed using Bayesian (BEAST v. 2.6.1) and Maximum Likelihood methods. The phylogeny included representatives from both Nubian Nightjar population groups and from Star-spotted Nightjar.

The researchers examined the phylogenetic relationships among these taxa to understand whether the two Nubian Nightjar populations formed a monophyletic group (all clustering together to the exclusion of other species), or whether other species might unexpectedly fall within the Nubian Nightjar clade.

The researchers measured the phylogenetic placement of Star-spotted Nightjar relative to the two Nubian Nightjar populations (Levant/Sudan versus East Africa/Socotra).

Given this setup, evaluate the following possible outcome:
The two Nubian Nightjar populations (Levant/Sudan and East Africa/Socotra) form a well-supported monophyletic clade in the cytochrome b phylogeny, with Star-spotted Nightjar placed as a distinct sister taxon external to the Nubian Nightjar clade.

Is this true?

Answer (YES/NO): NO